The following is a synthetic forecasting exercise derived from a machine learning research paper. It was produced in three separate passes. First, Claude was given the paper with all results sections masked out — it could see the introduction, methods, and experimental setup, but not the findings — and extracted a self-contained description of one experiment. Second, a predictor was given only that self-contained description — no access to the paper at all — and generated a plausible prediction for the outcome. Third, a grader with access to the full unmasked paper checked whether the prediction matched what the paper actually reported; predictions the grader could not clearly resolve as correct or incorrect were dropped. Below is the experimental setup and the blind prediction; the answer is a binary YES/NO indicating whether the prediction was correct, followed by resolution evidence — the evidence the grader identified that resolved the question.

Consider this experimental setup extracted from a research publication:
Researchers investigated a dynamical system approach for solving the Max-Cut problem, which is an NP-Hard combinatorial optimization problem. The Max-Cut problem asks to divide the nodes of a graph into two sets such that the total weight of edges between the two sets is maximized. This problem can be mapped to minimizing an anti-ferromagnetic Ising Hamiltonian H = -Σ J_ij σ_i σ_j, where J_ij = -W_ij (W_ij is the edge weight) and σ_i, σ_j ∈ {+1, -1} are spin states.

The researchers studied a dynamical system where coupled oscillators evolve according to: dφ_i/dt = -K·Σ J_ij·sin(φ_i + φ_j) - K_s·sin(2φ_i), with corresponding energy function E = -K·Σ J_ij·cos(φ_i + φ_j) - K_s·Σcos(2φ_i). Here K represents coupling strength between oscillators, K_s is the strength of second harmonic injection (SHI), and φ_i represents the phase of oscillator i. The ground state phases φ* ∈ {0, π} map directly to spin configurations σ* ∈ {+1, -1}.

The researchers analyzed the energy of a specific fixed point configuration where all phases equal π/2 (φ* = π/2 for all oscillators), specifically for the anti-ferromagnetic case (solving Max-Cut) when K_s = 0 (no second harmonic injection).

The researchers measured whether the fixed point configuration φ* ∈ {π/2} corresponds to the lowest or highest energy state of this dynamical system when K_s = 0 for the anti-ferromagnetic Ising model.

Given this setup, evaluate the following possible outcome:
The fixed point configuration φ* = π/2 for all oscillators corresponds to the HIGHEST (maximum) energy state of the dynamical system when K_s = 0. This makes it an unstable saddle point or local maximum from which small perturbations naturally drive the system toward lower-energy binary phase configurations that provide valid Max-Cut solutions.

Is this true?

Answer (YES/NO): NO